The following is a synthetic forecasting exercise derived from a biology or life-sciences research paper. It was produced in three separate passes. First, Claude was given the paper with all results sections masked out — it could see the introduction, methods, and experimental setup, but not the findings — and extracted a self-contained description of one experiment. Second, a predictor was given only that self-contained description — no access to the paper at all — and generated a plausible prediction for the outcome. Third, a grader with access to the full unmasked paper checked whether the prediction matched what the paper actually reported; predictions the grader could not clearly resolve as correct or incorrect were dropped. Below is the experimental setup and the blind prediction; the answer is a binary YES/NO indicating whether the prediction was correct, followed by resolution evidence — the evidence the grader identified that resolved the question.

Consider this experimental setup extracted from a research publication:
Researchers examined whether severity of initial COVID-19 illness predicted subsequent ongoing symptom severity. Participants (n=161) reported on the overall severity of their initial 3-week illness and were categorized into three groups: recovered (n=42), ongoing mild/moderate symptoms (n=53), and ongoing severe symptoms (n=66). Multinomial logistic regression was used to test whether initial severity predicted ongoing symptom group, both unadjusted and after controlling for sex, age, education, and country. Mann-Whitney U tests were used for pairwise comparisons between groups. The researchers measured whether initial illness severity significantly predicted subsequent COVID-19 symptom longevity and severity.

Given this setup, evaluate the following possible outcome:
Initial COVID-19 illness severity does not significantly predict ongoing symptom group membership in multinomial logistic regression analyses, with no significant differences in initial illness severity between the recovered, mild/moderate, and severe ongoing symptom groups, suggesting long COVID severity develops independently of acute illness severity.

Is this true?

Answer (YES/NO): NO